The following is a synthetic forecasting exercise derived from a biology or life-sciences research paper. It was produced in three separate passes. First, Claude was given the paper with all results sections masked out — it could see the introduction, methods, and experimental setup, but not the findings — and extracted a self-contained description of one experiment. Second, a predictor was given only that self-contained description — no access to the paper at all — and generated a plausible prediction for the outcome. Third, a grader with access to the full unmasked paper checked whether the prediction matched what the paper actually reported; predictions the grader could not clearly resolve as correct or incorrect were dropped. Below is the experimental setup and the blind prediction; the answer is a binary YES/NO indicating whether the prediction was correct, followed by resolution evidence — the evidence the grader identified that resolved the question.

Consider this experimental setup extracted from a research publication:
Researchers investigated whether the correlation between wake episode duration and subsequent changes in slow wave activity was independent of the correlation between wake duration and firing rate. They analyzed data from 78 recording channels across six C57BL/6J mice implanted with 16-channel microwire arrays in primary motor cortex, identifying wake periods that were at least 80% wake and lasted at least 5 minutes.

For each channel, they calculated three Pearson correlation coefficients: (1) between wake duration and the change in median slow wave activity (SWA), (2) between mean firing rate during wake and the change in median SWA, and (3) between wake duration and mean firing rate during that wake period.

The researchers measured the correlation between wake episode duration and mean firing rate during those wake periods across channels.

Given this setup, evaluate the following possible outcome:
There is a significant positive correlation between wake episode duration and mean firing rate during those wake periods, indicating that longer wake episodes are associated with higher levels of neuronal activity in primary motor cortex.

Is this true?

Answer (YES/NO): YES